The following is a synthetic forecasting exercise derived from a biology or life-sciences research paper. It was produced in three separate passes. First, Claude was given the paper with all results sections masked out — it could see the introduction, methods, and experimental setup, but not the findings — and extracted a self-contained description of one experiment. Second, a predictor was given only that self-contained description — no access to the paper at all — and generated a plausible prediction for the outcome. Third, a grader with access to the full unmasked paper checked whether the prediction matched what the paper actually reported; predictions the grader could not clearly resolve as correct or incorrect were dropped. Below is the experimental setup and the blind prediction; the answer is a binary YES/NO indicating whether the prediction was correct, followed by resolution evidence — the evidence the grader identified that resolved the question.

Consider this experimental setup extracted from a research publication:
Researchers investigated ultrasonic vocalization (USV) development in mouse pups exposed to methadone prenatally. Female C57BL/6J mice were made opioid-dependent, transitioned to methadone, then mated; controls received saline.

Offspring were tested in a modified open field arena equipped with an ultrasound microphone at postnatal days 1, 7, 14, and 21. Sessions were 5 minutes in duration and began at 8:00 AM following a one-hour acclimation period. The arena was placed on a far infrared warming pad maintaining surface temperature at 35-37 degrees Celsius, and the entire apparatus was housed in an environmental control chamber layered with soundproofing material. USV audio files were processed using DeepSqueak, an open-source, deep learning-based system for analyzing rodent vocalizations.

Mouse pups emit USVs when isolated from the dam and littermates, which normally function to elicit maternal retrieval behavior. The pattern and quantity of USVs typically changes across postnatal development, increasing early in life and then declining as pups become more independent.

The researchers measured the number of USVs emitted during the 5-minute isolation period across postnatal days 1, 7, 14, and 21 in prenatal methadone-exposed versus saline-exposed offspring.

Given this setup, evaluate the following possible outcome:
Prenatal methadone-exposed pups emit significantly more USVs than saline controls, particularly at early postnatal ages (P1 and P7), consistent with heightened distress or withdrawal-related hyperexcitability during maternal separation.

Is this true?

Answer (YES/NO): NO